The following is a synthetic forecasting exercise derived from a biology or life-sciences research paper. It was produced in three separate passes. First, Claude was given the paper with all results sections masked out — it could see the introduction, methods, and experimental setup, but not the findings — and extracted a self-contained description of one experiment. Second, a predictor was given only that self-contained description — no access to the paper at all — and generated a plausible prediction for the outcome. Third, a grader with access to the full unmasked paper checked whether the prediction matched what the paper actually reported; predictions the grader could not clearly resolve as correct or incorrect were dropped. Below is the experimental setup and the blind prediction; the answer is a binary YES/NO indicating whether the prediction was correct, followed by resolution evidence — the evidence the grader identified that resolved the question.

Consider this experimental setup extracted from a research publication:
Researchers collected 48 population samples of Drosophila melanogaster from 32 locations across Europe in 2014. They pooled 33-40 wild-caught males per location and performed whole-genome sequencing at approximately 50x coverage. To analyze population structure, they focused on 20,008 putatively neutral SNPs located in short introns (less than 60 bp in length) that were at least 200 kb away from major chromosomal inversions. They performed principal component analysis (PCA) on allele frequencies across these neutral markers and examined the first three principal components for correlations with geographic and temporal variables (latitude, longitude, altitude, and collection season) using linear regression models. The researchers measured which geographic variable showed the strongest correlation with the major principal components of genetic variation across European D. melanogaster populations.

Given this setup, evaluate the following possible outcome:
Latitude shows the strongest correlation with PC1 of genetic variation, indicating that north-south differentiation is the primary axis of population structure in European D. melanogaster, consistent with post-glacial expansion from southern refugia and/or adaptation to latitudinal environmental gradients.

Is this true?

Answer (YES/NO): NO